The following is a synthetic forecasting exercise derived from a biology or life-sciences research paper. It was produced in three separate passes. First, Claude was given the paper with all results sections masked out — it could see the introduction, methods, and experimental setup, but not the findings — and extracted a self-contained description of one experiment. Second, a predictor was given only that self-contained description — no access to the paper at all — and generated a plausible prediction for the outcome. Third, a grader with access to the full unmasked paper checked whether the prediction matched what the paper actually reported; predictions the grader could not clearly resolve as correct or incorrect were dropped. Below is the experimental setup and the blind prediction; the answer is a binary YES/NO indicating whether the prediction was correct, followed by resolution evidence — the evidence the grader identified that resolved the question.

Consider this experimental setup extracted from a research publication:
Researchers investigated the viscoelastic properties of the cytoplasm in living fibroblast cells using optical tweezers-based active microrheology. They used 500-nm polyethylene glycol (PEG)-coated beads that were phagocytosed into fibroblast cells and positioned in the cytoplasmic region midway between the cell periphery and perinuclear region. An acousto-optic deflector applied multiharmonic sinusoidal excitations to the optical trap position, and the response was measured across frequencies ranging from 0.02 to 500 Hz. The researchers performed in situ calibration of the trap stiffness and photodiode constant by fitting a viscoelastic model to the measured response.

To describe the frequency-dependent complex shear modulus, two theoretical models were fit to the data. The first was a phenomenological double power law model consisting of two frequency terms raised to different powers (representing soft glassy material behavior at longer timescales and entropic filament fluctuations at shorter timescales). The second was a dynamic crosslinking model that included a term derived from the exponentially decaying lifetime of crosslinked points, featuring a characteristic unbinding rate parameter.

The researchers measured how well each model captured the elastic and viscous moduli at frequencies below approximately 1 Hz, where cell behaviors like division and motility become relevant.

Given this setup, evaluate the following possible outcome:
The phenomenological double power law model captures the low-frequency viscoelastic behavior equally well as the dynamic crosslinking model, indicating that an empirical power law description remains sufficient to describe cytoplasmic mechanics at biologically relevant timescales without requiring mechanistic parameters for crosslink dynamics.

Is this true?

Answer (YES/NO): NO